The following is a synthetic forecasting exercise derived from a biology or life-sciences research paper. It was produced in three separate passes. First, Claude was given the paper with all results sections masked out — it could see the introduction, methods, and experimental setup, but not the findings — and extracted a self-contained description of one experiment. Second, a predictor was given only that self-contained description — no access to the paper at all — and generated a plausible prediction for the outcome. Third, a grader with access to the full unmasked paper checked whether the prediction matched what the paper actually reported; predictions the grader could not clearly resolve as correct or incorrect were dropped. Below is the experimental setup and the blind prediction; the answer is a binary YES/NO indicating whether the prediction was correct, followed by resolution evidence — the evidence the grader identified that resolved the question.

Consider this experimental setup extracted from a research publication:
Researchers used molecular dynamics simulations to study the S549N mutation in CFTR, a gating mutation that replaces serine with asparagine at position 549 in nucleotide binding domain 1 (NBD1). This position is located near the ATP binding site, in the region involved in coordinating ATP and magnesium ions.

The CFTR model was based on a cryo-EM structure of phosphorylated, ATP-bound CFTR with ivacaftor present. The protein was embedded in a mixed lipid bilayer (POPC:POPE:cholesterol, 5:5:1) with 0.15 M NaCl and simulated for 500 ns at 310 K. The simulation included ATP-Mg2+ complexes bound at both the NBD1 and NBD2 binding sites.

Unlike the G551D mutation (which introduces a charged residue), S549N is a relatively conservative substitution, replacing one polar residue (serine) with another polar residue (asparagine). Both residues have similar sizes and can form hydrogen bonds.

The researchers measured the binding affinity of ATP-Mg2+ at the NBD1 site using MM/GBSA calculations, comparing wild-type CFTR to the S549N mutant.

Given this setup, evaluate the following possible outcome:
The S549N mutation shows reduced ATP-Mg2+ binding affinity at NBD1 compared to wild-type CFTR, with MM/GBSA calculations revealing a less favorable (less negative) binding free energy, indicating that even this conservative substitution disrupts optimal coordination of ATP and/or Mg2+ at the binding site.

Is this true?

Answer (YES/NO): NO